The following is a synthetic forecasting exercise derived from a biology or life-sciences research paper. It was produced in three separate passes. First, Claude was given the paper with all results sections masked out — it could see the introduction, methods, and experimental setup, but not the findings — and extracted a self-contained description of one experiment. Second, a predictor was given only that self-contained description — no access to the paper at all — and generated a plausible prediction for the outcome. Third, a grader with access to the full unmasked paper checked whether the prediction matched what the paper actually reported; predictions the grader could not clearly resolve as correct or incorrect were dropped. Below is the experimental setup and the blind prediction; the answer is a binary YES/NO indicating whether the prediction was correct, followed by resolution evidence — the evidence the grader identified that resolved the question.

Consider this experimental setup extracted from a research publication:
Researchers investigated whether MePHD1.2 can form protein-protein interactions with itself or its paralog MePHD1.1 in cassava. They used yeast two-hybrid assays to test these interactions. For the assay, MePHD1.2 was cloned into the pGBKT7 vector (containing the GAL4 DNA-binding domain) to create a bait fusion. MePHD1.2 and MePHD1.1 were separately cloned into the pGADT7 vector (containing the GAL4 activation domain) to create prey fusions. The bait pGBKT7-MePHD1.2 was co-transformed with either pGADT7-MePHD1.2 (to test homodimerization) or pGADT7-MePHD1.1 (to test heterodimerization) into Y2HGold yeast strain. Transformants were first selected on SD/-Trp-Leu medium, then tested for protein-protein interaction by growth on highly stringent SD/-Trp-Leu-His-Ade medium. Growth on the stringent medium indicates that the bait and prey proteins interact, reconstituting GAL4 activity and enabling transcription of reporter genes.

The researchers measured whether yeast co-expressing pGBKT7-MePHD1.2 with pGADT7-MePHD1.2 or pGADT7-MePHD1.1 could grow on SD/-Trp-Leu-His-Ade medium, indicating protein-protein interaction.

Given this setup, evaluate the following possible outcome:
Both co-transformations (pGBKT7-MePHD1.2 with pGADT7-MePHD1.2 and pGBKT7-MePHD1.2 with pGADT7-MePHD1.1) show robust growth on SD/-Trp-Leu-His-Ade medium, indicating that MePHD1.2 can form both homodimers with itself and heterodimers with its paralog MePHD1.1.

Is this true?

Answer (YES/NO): NO